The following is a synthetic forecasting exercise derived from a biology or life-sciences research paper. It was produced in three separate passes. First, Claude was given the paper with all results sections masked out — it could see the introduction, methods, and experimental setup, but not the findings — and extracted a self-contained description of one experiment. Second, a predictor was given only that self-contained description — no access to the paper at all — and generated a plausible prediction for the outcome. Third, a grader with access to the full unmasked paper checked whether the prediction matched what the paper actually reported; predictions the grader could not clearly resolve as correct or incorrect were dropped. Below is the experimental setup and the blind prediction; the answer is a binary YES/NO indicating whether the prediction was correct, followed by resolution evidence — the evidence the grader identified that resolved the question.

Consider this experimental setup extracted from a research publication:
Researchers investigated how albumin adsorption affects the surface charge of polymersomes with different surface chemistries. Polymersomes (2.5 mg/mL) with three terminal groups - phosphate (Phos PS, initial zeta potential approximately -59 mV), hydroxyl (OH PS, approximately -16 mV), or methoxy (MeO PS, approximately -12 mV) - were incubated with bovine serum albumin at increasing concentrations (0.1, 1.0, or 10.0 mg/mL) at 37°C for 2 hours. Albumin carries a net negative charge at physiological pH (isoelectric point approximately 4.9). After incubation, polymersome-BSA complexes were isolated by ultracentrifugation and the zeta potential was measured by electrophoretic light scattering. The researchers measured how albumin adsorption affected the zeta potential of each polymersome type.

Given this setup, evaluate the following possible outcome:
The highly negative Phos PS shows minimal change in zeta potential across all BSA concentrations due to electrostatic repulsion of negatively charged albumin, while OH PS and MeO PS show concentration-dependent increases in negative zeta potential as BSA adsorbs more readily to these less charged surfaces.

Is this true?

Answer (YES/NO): NO